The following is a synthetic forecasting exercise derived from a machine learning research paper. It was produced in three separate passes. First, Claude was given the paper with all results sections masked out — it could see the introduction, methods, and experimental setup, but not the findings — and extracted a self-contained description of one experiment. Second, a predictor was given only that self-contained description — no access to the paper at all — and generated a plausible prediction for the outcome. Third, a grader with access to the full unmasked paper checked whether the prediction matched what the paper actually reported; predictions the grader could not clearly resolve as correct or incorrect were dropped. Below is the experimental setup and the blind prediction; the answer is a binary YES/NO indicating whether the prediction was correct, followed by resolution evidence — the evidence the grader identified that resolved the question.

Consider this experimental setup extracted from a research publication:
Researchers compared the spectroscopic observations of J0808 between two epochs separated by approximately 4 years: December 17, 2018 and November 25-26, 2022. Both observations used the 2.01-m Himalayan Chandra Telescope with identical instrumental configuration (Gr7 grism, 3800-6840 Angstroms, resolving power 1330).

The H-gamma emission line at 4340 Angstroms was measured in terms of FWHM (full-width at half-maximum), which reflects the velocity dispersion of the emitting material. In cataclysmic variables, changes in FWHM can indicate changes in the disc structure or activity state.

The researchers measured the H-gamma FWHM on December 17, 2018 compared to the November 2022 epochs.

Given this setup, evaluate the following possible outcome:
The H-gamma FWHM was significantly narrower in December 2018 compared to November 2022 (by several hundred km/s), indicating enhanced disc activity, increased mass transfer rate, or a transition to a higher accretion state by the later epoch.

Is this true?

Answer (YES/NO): NO